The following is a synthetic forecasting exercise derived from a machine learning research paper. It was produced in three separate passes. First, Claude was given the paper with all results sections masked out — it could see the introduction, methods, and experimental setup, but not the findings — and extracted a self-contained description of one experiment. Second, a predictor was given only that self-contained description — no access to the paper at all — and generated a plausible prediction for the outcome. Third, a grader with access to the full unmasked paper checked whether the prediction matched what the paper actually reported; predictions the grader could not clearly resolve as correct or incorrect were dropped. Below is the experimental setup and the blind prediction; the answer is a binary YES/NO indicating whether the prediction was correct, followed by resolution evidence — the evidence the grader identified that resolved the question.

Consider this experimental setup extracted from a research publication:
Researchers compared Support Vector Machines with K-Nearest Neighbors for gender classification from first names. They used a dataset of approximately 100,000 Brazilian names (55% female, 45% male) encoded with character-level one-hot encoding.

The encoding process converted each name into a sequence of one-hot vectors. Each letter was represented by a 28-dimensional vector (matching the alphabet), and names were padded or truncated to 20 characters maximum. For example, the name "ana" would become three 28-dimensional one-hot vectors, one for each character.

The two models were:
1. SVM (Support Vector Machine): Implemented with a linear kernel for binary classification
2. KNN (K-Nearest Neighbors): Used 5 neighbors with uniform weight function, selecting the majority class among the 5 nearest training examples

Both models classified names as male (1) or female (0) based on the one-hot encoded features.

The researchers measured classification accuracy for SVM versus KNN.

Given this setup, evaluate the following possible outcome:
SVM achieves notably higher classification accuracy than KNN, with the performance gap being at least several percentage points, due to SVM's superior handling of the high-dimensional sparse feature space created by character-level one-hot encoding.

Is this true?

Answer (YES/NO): NO